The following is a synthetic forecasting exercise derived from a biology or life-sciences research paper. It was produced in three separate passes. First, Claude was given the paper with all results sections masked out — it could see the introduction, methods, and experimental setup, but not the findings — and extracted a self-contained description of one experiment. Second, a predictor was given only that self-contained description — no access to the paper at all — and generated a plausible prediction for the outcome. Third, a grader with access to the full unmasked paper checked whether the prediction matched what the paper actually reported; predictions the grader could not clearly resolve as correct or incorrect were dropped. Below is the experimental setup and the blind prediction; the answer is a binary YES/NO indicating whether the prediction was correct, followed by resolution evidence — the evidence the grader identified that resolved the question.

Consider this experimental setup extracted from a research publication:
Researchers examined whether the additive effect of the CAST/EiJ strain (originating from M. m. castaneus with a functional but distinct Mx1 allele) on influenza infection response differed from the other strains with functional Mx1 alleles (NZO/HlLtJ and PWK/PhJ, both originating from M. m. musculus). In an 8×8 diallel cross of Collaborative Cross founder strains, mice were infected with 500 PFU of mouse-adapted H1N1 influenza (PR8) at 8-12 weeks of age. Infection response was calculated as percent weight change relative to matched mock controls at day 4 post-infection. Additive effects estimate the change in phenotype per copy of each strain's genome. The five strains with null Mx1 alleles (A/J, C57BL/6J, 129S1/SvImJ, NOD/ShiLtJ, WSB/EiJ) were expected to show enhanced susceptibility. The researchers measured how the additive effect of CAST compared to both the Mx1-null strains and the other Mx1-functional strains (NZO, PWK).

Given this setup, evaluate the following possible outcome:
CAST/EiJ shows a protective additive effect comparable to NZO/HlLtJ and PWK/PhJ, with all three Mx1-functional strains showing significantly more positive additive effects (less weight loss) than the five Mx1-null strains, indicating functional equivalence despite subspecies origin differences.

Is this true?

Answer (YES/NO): NO